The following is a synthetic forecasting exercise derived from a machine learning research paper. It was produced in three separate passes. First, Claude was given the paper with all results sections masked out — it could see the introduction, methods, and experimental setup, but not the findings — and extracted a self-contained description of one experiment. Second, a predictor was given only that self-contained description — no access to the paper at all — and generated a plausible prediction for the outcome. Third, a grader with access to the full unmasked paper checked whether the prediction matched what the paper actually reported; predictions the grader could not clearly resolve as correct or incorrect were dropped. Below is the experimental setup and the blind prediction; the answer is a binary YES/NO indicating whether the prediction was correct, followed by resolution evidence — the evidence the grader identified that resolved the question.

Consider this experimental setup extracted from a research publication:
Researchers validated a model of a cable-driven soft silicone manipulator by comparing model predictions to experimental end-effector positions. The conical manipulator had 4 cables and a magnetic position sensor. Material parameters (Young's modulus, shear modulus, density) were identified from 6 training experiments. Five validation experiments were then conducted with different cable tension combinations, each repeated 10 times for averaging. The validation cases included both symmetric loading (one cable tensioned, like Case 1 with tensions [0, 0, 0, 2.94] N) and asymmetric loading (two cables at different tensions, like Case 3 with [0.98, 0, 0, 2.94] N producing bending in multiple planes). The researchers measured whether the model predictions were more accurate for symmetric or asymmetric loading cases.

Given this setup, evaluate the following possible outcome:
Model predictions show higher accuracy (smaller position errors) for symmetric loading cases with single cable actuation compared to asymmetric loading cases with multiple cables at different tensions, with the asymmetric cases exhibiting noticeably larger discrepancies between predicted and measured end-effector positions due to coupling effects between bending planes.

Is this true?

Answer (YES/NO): NO